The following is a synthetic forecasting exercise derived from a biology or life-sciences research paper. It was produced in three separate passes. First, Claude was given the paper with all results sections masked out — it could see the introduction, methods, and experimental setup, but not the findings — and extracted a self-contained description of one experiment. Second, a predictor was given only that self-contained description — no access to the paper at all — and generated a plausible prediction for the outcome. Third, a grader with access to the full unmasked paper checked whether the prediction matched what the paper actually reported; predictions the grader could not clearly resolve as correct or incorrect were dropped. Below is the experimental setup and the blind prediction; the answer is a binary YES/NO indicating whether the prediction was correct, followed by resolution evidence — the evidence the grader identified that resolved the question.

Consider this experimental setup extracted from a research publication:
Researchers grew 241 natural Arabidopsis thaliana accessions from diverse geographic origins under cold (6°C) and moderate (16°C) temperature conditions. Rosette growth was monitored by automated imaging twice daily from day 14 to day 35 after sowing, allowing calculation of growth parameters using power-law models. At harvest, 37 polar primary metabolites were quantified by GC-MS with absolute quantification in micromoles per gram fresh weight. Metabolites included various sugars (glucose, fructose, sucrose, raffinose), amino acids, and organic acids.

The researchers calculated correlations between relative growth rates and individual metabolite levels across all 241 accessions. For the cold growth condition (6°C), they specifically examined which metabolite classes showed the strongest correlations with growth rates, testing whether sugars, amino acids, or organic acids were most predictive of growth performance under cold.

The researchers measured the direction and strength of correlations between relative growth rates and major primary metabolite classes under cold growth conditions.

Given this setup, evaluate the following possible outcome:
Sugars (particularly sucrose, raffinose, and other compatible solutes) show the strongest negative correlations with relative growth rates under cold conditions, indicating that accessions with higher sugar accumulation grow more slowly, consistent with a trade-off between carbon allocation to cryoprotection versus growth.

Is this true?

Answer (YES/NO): NO